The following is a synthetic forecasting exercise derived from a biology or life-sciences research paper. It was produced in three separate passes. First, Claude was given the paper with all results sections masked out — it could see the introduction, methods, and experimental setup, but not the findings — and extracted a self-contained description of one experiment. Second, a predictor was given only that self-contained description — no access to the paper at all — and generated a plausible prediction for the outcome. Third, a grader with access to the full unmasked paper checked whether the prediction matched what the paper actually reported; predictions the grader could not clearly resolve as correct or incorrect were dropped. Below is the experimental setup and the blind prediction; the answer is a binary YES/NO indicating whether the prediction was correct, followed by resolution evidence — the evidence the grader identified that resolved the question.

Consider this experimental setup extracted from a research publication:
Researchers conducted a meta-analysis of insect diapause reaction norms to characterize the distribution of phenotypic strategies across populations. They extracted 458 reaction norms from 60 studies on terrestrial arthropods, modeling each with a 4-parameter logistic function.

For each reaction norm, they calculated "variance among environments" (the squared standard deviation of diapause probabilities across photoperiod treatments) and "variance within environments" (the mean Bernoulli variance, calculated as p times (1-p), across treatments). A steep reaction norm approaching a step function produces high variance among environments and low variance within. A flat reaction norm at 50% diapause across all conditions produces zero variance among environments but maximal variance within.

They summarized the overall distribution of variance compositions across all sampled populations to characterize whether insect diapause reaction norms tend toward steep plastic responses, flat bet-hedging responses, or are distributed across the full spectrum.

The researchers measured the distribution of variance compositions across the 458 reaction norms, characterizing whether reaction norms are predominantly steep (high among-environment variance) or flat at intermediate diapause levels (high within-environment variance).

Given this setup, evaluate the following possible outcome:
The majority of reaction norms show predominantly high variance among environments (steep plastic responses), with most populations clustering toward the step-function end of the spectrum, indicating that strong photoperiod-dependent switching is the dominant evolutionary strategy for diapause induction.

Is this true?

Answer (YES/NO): YES